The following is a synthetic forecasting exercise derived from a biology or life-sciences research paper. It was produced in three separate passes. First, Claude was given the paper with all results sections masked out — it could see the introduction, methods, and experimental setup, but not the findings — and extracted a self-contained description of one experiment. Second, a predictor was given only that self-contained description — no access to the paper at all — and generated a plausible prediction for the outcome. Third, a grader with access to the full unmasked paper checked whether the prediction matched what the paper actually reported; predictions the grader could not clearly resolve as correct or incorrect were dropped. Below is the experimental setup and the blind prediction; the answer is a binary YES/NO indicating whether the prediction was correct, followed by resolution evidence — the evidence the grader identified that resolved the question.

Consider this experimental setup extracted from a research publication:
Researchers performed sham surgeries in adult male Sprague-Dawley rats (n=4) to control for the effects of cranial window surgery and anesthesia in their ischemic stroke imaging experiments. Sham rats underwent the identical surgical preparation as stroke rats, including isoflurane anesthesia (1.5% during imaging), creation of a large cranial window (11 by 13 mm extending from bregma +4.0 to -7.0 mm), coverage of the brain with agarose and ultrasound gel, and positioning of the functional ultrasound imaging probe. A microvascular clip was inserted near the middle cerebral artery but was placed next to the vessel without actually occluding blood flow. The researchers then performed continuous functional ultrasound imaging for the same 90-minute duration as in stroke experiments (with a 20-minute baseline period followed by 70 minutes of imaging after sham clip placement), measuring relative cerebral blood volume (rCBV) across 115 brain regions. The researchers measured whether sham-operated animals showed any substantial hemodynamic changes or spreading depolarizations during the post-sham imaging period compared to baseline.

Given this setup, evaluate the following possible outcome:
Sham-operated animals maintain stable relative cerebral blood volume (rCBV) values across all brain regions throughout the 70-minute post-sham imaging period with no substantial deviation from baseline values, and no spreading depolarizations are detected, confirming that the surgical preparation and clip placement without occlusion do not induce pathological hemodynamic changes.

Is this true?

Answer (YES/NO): NO